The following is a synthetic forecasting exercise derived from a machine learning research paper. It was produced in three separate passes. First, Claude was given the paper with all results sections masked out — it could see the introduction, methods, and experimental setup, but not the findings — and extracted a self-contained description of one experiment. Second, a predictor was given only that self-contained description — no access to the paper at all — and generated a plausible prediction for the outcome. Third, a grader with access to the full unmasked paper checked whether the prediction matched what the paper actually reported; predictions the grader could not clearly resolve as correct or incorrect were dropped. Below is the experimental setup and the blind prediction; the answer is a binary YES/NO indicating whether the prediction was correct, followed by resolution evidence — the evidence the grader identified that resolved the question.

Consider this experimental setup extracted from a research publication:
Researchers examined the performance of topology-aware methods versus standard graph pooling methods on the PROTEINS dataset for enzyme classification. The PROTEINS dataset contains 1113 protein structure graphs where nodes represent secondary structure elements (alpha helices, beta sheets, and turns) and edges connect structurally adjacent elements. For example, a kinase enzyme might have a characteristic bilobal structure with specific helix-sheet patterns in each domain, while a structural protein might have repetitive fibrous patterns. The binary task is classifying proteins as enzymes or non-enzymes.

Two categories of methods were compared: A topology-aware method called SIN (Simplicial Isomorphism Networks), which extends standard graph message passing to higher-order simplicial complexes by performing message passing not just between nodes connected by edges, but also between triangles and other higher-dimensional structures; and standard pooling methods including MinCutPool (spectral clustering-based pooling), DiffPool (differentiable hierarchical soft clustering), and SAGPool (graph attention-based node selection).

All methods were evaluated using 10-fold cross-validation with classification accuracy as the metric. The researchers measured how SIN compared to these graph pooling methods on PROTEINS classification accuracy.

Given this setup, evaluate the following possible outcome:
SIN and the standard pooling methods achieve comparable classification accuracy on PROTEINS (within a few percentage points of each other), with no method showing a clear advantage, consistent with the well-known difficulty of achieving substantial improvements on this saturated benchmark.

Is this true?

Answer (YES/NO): YES